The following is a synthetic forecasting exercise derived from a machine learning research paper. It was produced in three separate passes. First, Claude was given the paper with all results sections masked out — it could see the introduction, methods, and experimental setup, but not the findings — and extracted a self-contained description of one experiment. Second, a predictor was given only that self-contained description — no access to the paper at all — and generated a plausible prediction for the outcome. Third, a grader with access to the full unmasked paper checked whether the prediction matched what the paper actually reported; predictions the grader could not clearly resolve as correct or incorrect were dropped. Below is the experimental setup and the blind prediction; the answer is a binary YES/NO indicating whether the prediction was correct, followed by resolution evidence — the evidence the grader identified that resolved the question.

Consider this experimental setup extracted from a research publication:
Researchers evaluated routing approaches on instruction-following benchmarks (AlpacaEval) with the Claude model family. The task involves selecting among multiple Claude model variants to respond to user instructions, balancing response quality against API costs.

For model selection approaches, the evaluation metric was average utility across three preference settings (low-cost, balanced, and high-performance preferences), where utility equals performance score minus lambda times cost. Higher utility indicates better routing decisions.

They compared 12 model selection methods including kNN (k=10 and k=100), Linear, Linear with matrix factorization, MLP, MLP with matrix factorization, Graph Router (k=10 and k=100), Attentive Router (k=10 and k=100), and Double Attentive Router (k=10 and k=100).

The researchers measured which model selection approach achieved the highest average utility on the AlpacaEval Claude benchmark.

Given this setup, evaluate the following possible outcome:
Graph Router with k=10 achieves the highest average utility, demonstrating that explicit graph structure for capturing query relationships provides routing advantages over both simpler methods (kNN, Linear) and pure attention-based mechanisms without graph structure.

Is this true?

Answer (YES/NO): NO